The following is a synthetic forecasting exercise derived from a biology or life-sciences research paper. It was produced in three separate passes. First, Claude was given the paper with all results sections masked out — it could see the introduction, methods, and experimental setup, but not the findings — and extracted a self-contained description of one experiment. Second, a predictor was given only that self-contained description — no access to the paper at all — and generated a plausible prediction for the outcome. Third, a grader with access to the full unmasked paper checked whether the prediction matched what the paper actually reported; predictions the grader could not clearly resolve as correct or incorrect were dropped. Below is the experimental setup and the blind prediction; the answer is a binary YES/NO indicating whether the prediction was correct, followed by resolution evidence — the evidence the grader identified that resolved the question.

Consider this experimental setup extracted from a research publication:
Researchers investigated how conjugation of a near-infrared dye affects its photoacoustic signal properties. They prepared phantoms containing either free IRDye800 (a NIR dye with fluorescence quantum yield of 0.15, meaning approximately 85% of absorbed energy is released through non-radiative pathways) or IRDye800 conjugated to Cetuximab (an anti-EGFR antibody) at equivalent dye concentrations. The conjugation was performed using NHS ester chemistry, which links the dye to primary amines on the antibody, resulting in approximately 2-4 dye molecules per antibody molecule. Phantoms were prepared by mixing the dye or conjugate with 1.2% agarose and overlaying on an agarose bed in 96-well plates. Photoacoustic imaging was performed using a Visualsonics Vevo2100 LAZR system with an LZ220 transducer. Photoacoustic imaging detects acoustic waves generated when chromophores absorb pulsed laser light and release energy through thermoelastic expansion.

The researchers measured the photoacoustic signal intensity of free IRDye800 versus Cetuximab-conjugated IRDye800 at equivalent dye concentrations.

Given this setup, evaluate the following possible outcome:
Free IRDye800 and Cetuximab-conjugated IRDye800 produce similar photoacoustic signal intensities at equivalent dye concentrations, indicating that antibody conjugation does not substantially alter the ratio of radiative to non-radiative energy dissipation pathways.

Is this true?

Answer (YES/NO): NO